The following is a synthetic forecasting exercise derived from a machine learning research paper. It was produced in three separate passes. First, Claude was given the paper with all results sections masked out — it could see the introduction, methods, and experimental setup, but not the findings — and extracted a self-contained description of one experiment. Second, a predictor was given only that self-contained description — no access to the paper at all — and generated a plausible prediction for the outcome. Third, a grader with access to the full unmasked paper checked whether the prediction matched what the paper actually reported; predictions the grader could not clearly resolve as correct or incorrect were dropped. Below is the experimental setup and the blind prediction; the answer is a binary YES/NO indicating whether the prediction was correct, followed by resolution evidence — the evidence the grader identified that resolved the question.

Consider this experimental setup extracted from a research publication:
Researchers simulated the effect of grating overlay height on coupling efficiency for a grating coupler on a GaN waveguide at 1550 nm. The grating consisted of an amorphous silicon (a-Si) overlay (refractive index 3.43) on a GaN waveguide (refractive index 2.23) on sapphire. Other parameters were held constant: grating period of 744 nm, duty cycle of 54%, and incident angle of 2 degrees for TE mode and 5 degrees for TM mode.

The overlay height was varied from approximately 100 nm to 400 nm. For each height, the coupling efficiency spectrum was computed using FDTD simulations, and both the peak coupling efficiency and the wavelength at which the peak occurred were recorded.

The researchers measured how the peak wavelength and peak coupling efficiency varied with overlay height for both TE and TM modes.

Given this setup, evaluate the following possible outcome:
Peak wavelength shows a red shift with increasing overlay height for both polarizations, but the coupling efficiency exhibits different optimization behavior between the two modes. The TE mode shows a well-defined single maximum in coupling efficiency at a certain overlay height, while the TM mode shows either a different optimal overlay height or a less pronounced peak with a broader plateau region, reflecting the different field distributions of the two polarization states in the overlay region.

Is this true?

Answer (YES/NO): NO